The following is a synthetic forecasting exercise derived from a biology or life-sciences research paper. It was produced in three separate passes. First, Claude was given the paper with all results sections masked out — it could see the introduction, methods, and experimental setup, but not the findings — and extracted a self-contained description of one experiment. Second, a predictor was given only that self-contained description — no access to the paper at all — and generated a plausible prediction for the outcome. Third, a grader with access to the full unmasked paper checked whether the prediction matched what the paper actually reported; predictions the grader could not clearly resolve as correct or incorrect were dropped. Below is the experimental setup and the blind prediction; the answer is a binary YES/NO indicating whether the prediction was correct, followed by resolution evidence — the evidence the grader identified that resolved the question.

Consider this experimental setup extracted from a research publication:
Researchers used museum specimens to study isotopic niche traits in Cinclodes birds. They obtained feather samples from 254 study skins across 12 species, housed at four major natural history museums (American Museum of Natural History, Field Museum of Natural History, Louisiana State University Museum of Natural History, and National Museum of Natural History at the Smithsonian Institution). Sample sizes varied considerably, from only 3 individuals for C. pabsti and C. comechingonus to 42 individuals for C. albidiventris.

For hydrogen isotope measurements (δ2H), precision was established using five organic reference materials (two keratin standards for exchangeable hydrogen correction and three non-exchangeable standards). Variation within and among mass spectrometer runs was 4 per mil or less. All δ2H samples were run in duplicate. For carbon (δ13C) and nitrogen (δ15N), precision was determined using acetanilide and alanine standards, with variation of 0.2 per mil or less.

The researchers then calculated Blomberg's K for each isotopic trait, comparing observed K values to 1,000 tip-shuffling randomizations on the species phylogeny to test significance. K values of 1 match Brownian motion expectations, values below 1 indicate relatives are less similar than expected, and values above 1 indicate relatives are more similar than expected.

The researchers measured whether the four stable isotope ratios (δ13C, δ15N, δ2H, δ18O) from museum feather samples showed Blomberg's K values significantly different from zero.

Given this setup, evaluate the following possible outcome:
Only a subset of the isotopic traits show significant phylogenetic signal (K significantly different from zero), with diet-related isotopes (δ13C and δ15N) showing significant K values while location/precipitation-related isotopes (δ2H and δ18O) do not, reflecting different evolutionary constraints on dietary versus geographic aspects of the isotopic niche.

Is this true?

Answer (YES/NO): NO